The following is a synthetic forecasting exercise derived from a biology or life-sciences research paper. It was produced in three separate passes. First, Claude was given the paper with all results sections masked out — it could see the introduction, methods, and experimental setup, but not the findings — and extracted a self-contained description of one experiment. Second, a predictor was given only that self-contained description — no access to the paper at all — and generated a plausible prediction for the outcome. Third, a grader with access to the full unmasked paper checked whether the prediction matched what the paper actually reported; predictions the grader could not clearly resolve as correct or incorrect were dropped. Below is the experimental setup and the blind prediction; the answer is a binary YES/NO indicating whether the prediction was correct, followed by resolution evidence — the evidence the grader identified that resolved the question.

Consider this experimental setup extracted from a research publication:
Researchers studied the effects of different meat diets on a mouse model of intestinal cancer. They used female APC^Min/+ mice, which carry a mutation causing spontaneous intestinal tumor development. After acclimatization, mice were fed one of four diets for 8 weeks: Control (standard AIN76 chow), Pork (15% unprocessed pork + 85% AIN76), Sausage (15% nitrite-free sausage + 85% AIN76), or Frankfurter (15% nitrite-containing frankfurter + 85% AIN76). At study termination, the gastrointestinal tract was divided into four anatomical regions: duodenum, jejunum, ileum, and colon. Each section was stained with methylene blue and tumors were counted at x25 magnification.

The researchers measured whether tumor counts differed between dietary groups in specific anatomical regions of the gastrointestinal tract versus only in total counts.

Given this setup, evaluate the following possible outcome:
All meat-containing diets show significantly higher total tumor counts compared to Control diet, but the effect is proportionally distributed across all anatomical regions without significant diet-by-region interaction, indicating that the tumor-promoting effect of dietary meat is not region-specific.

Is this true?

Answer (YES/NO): NO